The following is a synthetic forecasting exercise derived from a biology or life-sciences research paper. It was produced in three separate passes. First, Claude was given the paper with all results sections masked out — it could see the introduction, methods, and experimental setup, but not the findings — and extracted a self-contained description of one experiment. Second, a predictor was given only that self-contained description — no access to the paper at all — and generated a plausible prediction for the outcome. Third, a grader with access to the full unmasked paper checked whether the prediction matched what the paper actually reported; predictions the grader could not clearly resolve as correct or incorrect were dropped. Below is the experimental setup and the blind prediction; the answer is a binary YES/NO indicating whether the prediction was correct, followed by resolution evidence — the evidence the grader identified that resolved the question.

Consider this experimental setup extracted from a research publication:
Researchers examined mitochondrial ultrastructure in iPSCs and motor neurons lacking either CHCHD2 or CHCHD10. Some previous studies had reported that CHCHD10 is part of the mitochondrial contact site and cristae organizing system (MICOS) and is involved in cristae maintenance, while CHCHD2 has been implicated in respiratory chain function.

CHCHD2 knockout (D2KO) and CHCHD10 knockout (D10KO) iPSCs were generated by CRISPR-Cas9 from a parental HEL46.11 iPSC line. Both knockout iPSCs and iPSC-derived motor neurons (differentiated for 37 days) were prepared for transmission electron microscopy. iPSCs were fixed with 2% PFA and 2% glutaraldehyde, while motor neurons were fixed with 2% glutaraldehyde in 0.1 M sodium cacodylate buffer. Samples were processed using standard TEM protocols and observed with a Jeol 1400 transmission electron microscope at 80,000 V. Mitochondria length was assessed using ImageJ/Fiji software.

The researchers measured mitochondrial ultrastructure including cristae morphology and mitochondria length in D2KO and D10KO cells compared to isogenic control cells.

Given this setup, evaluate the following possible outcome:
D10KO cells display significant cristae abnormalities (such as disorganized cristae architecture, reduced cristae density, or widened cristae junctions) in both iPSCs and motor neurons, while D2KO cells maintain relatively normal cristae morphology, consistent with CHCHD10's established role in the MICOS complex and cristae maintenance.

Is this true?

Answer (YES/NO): NO